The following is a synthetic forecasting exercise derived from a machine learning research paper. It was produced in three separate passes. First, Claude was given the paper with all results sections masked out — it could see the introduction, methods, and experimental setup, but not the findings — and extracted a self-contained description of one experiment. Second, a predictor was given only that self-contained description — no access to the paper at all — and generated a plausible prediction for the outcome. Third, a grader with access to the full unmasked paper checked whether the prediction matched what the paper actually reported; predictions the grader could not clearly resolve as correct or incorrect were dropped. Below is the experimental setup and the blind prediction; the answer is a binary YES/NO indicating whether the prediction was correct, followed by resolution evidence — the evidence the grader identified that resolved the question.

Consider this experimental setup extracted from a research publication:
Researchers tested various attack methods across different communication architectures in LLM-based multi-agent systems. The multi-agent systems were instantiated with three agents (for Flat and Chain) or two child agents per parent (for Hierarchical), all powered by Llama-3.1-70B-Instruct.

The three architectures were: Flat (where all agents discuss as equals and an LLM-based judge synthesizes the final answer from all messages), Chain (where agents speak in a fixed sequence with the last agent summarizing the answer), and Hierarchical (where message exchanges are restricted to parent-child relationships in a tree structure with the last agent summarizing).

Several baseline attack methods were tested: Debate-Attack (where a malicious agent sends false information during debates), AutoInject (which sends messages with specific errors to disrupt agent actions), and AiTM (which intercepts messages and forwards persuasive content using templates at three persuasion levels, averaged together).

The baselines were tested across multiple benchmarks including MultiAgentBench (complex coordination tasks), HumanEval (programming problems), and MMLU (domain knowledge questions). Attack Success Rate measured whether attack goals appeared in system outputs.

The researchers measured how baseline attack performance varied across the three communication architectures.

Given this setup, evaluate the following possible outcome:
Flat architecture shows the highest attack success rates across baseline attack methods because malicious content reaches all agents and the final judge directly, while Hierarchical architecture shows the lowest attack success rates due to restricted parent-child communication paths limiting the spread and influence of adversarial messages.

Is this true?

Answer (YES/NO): NO